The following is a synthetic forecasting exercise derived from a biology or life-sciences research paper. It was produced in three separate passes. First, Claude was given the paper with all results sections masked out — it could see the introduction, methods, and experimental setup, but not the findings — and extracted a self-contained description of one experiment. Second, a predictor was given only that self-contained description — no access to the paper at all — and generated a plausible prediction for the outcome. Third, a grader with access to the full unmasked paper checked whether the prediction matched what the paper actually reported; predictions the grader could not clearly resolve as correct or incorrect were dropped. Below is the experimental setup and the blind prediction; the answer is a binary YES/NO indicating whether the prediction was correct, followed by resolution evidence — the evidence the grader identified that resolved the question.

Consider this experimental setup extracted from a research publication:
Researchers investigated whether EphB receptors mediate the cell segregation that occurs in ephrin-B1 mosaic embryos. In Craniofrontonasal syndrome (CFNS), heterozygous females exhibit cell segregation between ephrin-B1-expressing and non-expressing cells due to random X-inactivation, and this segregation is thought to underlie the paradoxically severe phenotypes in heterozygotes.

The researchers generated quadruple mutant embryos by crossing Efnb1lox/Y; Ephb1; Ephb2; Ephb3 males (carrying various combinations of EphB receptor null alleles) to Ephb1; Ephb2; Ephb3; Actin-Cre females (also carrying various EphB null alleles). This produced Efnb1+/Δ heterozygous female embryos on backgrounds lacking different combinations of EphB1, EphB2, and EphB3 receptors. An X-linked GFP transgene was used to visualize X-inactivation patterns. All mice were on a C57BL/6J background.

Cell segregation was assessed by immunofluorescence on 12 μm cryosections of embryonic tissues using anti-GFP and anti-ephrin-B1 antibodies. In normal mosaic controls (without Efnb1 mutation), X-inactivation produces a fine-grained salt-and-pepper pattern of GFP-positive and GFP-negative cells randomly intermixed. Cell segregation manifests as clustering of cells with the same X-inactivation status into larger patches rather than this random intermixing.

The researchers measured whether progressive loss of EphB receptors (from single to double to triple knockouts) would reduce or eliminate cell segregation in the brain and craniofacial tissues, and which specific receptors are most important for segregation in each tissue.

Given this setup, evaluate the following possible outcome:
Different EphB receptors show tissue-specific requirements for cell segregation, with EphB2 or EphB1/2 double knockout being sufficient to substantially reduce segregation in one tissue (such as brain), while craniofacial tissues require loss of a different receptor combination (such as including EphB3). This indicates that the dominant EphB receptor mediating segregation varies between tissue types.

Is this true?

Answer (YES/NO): NO